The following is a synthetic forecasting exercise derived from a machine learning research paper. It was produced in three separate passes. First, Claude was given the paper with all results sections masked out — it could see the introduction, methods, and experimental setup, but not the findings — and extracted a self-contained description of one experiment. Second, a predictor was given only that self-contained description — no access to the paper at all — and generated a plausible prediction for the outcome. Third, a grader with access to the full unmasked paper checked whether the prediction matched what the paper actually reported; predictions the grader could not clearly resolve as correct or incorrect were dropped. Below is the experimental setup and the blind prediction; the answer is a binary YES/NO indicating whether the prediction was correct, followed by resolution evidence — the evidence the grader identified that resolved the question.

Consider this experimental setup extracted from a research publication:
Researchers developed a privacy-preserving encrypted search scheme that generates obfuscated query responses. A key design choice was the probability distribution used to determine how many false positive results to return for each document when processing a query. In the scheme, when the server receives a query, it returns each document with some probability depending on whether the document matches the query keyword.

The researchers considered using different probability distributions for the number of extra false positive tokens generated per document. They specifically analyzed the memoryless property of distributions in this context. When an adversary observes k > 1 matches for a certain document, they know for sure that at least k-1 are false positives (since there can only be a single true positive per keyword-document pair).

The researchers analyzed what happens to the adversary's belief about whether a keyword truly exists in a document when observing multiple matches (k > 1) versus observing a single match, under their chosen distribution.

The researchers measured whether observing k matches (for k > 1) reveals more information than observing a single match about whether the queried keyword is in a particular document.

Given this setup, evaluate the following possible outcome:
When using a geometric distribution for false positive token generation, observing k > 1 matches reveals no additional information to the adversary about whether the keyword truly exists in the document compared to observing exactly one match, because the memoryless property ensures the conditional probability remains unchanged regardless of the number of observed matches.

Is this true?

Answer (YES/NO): YES